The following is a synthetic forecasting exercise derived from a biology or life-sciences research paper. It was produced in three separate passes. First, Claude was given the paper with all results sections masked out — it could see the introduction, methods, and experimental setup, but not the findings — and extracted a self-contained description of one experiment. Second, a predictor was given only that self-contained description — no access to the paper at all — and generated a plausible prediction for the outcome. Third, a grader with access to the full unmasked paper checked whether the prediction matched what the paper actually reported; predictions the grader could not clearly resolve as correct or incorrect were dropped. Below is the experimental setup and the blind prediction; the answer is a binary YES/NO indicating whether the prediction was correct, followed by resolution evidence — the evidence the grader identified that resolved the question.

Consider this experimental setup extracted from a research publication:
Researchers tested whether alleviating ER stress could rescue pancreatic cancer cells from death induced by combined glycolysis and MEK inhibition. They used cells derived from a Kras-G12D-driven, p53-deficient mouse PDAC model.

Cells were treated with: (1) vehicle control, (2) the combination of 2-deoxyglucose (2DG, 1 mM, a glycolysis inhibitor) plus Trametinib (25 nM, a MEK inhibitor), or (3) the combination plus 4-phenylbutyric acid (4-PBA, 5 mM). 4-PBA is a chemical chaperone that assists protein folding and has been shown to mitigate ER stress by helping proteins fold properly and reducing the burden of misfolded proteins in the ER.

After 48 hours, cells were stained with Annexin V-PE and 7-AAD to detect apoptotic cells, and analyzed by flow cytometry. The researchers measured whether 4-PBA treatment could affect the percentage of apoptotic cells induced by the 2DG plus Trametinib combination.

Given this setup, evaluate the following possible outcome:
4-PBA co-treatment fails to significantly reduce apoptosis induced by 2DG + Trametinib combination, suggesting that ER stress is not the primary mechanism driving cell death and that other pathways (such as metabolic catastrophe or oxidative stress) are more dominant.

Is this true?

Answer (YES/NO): NO